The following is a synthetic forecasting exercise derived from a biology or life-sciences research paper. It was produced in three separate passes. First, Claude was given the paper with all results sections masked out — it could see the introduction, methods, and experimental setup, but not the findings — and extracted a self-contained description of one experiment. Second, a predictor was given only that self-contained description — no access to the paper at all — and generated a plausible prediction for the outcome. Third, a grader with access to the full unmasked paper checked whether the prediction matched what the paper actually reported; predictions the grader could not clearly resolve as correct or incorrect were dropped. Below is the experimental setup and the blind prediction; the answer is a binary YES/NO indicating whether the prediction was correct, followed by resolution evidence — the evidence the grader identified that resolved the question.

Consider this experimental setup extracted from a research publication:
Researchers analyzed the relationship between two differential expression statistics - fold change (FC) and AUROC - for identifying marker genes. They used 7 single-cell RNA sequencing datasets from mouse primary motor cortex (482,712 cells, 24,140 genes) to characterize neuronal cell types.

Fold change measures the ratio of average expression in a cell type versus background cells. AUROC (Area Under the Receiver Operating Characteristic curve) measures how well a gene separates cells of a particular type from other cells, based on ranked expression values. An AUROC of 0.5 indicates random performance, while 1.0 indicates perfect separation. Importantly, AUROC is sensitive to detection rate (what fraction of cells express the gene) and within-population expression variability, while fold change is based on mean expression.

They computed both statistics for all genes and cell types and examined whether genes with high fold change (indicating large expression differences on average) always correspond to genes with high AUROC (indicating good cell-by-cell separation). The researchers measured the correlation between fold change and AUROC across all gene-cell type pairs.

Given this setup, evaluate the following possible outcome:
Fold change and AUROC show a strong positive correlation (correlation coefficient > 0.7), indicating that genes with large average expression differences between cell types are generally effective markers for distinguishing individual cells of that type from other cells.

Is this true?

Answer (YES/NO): NO